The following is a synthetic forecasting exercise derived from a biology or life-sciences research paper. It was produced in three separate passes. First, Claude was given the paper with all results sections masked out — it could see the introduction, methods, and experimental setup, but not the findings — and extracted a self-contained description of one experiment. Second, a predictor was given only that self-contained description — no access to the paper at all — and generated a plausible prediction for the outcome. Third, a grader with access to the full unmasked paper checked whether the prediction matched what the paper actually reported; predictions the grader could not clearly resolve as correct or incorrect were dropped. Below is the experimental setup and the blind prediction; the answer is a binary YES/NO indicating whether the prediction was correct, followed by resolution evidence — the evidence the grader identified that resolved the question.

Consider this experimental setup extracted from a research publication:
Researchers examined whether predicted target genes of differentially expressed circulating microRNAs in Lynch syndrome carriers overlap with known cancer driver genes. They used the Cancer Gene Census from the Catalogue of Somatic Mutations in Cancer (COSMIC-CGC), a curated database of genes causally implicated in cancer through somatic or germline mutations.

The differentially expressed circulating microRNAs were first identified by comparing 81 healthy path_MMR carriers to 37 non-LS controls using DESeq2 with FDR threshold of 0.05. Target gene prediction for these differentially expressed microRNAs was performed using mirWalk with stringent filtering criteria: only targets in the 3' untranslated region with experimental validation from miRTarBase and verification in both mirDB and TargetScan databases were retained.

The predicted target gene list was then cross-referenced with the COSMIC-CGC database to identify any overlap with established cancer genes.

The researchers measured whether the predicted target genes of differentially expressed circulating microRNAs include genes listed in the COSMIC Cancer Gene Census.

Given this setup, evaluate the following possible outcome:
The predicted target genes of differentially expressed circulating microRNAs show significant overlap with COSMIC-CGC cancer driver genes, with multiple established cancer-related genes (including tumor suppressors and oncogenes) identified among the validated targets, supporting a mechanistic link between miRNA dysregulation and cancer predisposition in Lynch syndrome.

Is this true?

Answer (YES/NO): YES